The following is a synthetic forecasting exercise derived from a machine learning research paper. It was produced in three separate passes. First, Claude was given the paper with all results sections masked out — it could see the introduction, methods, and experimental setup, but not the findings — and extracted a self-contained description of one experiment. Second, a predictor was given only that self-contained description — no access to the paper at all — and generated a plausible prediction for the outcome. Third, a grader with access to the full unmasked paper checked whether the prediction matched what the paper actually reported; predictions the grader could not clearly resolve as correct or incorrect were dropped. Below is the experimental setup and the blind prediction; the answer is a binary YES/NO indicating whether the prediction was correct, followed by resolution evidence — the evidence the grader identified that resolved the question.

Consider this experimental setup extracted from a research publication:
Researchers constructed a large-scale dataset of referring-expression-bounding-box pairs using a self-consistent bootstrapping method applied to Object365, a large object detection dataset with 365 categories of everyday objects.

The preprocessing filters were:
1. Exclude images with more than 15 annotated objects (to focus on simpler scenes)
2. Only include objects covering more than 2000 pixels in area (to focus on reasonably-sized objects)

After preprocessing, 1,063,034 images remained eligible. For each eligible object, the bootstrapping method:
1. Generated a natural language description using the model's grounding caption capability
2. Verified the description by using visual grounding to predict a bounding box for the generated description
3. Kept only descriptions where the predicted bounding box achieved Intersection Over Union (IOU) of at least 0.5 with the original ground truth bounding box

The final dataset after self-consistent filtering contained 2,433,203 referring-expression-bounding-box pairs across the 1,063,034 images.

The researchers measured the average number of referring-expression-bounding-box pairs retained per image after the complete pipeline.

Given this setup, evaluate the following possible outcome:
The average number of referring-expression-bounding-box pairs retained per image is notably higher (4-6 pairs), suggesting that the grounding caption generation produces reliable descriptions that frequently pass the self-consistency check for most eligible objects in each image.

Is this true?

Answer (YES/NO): NO